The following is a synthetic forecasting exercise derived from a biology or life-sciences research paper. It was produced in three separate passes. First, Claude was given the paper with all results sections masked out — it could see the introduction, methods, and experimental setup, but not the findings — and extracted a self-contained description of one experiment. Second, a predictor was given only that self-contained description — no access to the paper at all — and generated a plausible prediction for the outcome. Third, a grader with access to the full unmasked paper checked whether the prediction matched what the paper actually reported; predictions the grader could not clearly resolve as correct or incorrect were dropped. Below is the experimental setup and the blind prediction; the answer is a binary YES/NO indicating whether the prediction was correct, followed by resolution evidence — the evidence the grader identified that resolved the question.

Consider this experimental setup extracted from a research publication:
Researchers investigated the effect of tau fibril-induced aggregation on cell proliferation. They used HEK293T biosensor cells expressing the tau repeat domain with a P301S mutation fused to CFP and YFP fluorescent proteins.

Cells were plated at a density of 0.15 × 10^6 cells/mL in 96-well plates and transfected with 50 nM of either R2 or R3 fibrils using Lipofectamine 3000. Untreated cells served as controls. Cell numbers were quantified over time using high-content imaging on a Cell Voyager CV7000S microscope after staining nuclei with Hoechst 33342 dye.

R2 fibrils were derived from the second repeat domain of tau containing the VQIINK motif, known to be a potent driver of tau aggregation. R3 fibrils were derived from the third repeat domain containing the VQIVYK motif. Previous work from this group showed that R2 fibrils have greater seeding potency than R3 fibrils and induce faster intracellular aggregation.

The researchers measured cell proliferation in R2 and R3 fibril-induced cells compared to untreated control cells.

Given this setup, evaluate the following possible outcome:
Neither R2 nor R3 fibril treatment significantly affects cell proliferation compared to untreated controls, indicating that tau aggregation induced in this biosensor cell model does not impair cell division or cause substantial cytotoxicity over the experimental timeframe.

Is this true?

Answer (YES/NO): NO